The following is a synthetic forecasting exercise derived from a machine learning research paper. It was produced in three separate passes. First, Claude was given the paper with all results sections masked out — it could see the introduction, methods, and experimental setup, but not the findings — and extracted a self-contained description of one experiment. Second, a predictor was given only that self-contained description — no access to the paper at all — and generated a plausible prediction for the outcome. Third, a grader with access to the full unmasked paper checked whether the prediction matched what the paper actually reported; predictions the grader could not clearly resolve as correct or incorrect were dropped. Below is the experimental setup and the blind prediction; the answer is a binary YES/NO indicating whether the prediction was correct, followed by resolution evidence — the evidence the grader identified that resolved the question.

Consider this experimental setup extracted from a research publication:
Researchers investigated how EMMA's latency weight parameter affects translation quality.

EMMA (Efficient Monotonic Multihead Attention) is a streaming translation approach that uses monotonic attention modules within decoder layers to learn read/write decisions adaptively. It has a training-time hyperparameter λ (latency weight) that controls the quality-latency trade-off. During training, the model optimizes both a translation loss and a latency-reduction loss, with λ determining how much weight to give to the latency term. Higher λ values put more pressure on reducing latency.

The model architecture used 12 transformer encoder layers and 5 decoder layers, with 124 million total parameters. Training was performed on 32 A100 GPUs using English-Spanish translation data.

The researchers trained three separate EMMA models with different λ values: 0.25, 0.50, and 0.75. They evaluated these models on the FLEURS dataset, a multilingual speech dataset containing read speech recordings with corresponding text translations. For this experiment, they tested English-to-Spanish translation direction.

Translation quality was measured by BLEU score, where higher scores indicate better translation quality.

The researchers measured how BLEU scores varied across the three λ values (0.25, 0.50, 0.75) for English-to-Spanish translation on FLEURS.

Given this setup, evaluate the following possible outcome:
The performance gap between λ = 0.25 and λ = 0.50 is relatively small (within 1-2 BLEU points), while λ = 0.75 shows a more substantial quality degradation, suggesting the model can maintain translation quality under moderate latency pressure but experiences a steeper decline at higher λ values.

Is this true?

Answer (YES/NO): NO